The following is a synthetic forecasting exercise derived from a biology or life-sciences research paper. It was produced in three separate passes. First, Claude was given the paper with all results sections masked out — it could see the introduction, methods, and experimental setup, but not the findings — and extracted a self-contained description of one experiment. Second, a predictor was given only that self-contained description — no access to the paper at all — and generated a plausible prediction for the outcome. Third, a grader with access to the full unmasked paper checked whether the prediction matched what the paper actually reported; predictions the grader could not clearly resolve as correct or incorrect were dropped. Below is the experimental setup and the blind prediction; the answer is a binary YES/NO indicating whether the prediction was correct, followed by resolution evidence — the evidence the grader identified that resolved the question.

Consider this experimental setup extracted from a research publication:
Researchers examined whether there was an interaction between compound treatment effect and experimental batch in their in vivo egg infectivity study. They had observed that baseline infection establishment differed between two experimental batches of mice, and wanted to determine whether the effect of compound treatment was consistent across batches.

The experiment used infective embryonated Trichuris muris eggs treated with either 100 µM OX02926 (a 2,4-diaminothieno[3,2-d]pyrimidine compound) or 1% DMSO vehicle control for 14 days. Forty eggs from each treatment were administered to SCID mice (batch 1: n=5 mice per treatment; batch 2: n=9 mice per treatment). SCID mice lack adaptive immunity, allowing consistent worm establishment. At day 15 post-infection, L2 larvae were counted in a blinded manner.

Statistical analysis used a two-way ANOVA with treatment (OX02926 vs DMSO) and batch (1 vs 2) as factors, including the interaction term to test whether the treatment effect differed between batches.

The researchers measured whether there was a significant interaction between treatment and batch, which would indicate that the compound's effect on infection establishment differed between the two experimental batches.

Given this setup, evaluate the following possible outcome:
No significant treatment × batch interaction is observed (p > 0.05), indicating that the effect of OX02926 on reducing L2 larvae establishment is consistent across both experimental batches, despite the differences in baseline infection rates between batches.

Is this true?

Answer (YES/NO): YES